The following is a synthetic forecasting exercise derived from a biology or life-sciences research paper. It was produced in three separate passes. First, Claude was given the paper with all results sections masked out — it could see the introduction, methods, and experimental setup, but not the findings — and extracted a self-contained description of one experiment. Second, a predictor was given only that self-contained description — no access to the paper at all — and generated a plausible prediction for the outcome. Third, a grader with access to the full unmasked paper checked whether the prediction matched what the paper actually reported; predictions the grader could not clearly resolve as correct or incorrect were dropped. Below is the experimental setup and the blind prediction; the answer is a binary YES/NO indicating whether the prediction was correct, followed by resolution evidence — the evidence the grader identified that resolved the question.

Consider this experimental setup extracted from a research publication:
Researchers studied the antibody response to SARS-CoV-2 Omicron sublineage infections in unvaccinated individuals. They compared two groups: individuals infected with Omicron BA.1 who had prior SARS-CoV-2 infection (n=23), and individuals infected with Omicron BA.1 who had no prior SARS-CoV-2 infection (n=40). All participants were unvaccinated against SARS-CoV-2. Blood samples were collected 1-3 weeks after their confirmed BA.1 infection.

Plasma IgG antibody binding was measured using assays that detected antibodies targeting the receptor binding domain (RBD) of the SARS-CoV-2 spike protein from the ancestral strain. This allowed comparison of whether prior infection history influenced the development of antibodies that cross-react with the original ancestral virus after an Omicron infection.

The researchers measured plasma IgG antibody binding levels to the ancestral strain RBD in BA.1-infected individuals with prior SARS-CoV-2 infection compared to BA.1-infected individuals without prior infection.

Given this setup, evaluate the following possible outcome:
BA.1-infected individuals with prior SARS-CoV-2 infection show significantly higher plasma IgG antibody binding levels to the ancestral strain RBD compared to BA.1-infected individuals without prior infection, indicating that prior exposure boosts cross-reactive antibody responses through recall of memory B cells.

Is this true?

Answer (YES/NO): YES